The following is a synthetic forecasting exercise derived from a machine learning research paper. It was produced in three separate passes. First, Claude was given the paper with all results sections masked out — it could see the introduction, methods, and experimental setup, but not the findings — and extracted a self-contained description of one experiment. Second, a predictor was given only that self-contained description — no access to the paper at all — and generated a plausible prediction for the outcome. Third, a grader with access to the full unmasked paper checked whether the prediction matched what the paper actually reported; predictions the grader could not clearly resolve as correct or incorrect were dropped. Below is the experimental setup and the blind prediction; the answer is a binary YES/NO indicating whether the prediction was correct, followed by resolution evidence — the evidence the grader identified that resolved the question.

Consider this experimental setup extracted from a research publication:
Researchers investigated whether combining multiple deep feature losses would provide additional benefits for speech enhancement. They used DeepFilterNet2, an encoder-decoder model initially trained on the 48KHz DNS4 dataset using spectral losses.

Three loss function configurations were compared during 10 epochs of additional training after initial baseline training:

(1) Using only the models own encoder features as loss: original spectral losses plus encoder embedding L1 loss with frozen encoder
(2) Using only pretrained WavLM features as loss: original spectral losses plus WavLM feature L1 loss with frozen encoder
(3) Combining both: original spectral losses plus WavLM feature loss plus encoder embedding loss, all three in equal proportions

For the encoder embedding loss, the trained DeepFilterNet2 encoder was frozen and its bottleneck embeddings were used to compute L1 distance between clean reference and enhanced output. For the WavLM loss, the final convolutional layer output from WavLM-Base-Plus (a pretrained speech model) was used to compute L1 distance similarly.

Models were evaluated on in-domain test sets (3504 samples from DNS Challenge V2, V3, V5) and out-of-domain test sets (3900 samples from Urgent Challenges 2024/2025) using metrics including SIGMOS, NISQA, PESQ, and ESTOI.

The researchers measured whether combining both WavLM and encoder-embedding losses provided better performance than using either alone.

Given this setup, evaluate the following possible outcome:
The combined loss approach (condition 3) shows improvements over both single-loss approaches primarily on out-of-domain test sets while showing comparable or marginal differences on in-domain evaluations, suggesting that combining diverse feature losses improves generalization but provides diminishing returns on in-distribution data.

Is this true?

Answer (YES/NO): NO